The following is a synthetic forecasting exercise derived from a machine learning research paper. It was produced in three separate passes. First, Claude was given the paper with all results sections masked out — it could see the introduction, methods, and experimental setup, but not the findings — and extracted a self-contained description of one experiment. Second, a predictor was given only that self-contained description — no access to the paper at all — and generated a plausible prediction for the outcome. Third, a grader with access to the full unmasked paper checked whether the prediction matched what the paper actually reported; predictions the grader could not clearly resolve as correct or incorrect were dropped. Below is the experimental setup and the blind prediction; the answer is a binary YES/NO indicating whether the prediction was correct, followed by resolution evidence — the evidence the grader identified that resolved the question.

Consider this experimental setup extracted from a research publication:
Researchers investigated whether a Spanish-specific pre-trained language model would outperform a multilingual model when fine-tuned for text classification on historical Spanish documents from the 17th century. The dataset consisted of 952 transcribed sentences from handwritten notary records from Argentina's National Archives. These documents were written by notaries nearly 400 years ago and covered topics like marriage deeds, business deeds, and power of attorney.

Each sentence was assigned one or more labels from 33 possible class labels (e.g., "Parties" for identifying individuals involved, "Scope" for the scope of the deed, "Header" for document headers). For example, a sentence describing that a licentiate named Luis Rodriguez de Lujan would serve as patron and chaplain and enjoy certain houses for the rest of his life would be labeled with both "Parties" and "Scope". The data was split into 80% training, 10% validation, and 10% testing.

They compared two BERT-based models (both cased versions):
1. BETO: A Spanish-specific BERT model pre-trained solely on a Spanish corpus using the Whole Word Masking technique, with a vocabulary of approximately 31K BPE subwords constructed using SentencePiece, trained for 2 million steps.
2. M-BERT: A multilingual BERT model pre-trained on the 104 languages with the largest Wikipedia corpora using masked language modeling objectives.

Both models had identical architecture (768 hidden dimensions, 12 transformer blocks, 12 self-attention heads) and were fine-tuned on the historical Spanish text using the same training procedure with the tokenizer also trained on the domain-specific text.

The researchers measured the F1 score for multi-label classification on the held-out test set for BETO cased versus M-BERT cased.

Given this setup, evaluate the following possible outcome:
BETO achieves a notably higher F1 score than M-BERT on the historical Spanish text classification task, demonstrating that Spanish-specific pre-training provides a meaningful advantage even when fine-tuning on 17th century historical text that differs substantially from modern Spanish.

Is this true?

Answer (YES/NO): NO